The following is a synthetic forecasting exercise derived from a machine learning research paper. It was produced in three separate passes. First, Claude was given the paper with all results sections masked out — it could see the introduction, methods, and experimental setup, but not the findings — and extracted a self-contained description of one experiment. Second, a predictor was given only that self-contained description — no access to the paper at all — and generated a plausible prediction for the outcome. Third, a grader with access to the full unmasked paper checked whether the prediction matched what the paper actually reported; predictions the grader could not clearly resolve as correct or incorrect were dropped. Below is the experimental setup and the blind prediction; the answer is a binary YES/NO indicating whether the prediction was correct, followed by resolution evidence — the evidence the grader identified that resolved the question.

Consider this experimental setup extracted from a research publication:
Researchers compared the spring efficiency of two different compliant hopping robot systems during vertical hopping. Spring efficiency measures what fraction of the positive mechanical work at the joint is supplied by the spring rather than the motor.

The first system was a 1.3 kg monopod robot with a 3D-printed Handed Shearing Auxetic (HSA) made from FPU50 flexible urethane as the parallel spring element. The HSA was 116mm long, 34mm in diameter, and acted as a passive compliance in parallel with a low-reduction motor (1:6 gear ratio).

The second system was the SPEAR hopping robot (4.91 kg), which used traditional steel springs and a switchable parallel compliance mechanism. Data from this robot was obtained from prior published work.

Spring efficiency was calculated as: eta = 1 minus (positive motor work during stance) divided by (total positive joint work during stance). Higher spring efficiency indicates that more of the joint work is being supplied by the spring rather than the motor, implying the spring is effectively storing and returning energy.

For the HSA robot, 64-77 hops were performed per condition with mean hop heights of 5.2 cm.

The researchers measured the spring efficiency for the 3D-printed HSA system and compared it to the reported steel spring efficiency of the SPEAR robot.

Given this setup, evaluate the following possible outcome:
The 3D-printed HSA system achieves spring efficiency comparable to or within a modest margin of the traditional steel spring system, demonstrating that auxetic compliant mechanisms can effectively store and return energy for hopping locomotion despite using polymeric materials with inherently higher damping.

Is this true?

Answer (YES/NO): NO